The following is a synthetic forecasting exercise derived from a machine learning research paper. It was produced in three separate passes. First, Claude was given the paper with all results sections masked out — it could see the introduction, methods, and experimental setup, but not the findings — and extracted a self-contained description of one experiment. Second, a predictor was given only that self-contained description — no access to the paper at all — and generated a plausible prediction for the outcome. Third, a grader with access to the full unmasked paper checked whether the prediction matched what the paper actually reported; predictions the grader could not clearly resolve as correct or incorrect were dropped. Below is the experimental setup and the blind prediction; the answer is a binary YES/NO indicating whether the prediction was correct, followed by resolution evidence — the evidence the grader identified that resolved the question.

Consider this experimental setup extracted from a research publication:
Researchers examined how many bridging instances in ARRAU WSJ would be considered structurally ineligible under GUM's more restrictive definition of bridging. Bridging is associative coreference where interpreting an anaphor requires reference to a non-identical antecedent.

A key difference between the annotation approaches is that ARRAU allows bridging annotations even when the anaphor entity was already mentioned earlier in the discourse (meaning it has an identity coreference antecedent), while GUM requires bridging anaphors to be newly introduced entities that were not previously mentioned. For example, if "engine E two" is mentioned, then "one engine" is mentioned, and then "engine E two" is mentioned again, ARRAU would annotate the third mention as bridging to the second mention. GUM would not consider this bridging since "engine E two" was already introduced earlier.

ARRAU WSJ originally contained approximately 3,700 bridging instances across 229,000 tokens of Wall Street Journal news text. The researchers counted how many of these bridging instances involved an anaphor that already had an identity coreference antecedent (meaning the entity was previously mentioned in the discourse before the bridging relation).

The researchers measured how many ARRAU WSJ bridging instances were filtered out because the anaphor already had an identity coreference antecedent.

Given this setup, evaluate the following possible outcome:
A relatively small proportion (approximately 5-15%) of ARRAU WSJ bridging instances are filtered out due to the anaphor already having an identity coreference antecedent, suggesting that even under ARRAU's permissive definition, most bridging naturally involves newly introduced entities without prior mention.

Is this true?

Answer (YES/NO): NO